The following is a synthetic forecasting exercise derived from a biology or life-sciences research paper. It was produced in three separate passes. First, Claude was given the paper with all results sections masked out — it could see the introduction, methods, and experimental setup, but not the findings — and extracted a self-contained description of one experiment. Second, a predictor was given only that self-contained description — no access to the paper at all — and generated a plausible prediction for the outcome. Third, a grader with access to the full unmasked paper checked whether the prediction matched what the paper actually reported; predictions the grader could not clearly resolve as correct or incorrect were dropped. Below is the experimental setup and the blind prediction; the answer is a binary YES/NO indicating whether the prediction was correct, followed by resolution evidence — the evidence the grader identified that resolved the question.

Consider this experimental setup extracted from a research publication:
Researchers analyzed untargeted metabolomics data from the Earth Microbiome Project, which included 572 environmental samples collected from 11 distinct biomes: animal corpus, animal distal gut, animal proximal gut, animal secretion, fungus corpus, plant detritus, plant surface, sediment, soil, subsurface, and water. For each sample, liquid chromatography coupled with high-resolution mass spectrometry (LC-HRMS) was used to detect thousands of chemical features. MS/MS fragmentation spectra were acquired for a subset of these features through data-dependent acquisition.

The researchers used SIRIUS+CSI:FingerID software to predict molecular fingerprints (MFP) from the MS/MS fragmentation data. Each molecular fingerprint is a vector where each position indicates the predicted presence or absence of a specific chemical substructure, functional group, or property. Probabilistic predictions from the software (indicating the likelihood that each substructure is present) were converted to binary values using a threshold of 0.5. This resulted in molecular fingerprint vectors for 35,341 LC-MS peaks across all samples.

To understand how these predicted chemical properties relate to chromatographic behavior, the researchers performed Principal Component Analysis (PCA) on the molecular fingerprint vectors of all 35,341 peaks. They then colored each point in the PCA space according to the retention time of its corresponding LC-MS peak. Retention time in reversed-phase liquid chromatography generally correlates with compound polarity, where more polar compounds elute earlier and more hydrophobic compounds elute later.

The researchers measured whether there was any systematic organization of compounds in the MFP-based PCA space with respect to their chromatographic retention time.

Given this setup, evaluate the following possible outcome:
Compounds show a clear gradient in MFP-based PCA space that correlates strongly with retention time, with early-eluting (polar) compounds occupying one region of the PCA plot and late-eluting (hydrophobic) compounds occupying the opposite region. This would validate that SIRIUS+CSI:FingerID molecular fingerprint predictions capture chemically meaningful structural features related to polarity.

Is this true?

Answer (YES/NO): NO